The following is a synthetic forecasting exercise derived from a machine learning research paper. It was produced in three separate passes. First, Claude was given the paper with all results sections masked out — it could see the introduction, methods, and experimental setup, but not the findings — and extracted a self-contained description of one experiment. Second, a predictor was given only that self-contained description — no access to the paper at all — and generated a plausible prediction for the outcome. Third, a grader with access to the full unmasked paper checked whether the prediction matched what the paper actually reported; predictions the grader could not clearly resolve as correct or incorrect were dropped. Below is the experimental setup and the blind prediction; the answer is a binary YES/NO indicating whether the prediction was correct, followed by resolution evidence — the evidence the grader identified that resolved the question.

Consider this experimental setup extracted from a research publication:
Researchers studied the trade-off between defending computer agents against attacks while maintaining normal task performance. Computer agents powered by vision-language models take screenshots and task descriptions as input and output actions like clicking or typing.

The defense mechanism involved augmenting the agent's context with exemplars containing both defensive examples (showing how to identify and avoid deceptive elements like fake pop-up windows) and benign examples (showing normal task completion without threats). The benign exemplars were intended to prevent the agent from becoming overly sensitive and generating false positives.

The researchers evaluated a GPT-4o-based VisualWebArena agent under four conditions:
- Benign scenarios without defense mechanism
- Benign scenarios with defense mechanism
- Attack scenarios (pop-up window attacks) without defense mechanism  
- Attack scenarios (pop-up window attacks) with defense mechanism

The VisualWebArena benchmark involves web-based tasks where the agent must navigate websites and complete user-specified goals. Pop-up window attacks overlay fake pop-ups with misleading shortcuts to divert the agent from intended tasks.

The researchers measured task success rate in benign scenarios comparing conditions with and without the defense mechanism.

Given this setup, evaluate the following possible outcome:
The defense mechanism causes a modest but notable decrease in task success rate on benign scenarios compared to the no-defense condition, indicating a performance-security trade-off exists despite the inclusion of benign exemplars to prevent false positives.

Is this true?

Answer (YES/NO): NO